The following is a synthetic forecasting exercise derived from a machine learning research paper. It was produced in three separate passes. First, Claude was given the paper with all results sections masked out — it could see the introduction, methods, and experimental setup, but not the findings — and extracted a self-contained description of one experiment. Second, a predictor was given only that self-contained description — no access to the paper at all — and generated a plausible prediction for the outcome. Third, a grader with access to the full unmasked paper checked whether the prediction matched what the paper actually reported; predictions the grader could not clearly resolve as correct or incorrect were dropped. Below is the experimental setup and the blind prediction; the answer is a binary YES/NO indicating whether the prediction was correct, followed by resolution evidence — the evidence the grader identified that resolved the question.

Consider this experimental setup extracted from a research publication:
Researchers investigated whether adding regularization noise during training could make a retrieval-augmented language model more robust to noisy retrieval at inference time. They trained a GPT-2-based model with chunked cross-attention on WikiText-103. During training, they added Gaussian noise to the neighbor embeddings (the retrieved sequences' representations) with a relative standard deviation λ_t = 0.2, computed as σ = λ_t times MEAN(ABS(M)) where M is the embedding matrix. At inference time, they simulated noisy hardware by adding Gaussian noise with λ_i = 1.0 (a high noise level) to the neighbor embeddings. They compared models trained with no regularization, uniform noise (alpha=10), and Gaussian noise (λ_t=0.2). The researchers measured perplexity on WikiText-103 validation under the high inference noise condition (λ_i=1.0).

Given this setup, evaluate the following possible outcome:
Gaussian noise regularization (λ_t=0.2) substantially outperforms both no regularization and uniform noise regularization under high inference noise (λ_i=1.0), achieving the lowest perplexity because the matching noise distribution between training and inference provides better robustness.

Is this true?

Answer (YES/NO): NO